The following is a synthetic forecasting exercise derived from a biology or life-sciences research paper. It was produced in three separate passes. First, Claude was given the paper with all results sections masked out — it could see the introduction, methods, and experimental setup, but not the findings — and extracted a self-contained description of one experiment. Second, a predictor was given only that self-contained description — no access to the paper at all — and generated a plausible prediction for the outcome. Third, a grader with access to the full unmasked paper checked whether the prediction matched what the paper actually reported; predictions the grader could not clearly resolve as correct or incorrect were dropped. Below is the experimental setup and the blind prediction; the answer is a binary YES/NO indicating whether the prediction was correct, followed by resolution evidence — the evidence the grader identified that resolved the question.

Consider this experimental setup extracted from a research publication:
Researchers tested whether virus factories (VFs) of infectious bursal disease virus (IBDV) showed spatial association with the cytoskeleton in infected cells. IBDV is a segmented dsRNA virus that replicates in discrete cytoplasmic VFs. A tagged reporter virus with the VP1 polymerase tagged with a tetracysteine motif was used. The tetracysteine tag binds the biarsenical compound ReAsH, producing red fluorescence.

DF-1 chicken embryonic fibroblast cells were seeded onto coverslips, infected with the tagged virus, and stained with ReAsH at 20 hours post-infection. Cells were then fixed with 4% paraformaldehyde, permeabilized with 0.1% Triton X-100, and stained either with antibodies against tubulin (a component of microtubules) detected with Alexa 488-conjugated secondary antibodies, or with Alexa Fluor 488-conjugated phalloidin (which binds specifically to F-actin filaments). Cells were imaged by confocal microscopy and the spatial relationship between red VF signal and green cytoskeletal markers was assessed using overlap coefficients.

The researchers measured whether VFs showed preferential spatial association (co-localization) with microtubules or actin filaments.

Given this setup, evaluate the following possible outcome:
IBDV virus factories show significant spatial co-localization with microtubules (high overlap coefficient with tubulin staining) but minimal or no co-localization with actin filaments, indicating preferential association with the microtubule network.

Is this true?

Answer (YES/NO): NO